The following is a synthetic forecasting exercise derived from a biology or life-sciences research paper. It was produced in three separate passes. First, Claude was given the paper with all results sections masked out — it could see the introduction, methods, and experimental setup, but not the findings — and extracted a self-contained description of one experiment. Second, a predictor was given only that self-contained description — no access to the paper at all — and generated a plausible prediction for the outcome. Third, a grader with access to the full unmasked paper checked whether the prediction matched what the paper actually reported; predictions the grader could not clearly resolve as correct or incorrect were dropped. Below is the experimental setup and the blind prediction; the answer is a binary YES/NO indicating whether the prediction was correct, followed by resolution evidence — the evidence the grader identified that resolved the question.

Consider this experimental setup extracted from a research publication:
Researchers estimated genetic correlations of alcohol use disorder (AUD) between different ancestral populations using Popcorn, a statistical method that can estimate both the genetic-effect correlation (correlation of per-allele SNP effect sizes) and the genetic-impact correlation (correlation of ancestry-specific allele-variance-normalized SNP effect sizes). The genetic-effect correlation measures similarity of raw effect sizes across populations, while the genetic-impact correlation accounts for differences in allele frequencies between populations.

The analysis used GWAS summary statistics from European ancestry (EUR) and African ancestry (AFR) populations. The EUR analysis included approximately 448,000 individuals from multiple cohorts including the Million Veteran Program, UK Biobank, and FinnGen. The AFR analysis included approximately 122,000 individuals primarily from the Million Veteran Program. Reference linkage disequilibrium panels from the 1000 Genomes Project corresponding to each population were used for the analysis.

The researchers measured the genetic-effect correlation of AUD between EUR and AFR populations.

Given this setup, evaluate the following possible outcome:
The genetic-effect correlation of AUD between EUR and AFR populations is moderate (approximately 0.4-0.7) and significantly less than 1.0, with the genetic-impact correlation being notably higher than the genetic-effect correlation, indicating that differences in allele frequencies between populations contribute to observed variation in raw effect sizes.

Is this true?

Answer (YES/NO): NO